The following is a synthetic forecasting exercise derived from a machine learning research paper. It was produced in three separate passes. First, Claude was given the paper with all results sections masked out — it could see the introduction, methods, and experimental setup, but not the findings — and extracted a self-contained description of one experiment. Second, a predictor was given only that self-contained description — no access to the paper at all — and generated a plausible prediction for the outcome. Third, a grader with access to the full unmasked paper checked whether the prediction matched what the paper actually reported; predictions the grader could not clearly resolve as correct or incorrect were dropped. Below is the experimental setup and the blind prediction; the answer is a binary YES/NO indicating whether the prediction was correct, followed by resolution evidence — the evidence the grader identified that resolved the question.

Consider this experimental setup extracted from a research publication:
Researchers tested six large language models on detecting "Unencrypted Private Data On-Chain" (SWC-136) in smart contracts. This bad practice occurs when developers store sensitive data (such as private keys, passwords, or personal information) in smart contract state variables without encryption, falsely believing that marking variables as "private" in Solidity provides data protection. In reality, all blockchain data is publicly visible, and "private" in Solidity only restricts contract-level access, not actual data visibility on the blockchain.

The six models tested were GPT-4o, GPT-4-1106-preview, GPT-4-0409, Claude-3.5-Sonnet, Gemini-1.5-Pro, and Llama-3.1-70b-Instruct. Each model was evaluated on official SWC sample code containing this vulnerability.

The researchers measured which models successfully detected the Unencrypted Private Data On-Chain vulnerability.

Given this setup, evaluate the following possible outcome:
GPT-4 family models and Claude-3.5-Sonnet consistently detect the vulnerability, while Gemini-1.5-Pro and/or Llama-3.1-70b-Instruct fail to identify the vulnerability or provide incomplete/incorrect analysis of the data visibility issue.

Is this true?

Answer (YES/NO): NO